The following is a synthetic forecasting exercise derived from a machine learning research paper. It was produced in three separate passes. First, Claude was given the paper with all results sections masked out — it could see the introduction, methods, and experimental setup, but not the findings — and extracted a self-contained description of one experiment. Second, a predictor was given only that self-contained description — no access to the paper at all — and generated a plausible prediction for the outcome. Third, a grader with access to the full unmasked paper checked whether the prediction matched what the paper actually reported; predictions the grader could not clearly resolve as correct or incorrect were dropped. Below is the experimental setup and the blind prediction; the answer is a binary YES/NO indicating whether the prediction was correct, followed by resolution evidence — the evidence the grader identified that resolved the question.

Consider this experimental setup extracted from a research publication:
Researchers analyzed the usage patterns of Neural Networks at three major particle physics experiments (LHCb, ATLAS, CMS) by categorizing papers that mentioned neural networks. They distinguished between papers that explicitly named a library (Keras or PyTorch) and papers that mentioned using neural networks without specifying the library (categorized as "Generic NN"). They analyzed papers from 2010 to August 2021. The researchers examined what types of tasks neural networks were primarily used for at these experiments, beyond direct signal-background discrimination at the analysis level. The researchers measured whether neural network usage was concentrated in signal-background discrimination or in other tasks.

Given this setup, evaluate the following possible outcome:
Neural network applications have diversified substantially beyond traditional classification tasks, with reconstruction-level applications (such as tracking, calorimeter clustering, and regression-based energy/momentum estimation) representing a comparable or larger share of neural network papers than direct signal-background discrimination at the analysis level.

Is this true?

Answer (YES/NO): YES